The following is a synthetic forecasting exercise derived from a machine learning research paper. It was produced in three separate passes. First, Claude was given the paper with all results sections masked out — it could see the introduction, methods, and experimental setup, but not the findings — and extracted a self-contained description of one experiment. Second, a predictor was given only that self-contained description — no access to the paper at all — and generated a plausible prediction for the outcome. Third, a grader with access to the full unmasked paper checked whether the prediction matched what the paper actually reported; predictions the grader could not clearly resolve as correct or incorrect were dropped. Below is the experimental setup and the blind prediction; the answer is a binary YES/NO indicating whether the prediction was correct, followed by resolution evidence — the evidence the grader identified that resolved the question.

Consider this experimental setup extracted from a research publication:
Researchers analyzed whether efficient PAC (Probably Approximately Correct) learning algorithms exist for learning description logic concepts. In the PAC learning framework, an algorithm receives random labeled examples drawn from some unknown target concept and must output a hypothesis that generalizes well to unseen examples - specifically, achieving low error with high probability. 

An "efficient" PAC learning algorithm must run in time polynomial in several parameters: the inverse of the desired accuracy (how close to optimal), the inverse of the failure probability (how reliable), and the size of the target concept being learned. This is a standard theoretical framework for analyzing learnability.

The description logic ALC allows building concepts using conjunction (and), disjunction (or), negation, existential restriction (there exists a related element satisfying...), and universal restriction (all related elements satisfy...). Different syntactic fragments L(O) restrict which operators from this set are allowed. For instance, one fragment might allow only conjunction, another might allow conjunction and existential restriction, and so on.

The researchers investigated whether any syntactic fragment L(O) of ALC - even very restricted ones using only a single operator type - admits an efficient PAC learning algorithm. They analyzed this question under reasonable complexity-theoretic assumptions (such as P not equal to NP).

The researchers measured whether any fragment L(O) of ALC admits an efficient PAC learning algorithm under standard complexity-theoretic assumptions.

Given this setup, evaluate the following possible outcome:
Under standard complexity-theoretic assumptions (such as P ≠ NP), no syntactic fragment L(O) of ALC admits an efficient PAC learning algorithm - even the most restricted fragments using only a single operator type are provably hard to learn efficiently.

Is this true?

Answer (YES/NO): NO